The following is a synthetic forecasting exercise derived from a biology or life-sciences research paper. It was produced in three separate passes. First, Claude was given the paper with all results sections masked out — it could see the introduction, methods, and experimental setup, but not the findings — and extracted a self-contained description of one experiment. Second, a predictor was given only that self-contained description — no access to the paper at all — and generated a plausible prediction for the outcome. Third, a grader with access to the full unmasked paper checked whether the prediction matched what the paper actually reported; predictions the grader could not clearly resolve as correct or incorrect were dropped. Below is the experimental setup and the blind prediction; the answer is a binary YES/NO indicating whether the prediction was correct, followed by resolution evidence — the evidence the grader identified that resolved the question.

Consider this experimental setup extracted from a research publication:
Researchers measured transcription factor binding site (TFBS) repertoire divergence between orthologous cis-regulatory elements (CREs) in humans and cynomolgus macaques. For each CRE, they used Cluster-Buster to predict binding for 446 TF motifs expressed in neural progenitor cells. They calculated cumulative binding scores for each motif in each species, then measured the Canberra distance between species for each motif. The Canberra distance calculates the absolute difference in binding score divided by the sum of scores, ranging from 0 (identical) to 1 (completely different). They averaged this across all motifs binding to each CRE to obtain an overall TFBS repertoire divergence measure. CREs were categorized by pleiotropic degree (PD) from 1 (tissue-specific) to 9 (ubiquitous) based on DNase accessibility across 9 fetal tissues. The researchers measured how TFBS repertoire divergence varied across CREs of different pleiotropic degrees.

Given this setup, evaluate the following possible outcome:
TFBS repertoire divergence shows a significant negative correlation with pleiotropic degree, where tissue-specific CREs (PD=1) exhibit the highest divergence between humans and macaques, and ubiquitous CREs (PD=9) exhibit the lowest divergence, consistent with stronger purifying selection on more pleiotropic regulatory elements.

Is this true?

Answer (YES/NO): NO